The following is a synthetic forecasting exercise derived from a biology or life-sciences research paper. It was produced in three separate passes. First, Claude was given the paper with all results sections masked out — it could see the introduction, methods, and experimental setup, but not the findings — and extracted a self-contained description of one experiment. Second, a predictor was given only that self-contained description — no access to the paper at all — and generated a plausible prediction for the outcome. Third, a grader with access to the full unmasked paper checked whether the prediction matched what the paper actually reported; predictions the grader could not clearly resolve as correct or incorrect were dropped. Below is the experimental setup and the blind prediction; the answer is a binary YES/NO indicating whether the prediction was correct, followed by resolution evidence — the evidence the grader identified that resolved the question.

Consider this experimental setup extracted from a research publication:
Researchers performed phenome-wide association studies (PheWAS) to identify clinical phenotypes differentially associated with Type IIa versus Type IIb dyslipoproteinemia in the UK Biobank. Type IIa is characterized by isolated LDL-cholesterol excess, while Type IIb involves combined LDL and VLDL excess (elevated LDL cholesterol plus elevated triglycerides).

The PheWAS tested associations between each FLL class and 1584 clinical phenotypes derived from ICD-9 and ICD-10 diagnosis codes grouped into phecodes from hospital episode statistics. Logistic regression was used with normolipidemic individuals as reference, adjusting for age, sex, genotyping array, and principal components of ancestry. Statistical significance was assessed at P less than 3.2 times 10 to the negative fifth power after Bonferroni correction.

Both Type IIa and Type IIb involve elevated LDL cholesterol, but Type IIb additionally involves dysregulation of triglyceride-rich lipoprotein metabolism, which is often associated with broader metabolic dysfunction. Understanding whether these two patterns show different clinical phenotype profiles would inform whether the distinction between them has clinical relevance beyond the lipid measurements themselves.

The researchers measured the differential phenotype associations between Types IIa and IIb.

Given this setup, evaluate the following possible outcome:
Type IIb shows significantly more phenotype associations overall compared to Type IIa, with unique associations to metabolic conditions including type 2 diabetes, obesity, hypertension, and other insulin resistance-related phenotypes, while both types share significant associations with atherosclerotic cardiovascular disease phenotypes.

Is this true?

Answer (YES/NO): NO